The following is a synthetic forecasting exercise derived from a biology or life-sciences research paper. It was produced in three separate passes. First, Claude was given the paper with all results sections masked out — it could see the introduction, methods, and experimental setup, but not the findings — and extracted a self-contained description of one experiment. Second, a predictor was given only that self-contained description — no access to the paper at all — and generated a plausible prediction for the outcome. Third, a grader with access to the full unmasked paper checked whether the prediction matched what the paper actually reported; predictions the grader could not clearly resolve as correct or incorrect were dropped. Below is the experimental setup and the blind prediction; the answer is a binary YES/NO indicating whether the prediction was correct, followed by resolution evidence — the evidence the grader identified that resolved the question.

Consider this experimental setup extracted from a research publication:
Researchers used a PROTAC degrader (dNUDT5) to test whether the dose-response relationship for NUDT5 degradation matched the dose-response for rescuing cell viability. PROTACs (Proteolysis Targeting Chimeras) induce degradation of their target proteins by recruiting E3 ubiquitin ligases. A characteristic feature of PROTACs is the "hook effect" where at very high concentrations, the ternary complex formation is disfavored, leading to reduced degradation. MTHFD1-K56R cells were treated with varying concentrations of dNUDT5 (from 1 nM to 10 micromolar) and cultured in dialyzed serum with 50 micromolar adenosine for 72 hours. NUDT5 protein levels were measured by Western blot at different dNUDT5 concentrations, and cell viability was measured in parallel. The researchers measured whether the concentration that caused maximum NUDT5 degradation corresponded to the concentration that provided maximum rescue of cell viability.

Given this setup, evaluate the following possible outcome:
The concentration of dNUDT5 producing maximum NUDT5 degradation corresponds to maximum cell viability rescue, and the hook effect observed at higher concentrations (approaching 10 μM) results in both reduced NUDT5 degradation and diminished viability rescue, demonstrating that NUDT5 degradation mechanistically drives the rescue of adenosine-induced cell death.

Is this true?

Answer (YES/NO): YES